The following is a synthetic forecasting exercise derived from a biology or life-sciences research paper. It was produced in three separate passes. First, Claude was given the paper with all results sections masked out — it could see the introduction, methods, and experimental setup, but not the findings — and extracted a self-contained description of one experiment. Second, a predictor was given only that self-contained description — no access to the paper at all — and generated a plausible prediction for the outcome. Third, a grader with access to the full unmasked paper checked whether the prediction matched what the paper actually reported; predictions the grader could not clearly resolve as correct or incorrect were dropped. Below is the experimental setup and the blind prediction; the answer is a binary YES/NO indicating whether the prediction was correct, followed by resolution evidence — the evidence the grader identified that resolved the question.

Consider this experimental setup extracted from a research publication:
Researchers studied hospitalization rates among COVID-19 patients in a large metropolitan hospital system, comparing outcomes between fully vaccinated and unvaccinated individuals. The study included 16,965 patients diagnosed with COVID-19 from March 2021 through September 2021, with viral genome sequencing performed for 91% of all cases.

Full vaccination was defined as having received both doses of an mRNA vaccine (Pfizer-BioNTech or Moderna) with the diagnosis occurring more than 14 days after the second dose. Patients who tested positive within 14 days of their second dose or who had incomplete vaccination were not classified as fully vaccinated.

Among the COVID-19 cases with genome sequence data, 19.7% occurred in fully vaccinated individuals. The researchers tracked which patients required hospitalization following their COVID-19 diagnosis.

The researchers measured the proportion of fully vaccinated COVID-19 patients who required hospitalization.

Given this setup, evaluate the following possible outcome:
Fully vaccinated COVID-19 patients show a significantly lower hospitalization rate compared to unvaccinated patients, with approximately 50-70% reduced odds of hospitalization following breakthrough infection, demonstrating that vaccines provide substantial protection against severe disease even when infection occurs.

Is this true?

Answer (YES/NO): NO